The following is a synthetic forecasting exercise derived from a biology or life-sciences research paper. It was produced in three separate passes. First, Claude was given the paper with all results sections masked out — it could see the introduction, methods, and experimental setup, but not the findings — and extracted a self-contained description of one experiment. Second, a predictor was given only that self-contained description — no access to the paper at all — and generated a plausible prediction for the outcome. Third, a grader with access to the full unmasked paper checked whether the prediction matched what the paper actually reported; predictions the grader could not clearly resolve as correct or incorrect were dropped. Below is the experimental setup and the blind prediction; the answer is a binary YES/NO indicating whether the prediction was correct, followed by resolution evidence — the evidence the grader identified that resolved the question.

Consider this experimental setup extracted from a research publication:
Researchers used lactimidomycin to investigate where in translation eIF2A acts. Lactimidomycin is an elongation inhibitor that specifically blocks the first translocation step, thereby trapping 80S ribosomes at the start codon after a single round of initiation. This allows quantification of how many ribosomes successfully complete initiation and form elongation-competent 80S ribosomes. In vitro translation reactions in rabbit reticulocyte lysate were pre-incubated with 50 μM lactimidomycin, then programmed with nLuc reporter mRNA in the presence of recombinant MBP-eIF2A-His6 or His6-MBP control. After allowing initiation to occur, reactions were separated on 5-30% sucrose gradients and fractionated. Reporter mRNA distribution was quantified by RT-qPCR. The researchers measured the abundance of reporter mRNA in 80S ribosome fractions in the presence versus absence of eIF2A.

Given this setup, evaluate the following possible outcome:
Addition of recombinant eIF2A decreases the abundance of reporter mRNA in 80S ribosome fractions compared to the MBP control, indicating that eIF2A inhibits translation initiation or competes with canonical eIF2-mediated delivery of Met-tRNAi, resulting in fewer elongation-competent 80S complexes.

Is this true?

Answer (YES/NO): YES